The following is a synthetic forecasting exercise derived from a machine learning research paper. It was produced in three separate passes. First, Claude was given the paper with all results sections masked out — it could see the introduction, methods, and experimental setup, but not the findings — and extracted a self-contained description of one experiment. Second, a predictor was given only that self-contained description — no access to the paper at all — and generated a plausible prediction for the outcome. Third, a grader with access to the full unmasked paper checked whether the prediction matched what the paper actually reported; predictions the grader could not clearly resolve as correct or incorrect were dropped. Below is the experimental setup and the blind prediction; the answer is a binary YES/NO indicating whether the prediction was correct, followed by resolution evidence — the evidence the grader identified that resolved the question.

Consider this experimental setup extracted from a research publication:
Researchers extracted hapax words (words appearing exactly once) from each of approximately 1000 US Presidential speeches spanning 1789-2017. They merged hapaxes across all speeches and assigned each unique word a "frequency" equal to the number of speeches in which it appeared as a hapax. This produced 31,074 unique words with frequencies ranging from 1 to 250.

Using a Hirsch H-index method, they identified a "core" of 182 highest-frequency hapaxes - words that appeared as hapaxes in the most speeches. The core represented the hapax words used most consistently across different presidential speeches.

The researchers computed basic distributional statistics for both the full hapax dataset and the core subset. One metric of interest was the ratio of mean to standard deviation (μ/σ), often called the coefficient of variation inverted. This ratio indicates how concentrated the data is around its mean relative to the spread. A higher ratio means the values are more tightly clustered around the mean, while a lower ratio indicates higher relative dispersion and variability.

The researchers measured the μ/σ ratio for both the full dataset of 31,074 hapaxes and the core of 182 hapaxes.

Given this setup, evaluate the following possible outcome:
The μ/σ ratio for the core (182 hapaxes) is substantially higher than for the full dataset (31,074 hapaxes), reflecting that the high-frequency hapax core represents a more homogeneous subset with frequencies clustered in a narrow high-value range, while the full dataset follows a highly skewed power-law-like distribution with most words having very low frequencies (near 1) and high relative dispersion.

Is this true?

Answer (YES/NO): YES